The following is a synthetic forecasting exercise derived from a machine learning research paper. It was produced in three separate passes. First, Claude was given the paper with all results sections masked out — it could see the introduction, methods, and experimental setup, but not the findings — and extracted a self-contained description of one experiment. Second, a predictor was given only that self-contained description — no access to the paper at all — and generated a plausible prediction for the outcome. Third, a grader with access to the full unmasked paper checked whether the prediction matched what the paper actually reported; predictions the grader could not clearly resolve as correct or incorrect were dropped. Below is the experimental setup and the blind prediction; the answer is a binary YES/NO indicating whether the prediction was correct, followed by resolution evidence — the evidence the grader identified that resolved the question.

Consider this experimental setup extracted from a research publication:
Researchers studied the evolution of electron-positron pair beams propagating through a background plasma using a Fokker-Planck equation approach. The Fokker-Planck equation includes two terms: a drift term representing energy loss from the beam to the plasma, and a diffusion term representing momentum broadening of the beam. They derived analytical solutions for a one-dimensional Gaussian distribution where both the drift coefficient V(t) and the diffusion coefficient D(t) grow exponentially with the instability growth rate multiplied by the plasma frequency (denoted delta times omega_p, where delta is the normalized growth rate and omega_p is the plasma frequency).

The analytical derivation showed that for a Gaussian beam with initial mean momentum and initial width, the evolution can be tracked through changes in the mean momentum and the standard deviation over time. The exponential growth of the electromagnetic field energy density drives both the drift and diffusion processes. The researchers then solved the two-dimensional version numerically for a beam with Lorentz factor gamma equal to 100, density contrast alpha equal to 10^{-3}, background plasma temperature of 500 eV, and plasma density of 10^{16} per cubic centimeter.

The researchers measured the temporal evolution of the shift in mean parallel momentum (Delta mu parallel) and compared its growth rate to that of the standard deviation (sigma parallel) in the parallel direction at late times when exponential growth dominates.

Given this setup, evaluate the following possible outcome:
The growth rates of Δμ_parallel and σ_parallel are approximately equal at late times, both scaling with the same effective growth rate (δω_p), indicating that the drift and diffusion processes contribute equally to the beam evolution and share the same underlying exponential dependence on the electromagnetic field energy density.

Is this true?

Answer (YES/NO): NO